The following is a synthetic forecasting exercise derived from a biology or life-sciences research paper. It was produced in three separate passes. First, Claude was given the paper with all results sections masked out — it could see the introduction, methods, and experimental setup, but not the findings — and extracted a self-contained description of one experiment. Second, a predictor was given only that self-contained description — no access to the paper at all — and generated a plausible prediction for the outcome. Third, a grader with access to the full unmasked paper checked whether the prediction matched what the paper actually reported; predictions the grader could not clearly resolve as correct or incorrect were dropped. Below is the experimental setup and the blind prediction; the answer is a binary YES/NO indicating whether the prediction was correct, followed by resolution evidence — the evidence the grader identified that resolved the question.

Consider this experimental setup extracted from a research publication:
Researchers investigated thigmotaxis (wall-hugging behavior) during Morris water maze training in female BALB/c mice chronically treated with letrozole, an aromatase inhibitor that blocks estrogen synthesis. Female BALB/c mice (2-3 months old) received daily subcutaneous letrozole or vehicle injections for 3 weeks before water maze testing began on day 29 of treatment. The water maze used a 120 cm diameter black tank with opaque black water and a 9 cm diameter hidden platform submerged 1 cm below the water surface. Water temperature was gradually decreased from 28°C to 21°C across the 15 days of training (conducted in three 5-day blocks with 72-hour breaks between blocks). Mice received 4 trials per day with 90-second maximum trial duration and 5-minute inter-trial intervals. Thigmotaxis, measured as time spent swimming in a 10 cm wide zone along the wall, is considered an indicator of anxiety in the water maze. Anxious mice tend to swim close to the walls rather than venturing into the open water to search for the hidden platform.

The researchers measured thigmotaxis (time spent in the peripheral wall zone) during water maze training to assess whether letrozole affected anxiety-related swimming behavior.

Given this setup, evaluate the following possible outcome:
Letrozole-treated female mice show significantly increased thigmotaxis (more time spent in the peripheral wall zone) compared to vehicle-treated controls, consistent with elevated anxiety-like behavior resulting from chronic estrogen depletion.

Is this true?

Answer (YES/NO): NO